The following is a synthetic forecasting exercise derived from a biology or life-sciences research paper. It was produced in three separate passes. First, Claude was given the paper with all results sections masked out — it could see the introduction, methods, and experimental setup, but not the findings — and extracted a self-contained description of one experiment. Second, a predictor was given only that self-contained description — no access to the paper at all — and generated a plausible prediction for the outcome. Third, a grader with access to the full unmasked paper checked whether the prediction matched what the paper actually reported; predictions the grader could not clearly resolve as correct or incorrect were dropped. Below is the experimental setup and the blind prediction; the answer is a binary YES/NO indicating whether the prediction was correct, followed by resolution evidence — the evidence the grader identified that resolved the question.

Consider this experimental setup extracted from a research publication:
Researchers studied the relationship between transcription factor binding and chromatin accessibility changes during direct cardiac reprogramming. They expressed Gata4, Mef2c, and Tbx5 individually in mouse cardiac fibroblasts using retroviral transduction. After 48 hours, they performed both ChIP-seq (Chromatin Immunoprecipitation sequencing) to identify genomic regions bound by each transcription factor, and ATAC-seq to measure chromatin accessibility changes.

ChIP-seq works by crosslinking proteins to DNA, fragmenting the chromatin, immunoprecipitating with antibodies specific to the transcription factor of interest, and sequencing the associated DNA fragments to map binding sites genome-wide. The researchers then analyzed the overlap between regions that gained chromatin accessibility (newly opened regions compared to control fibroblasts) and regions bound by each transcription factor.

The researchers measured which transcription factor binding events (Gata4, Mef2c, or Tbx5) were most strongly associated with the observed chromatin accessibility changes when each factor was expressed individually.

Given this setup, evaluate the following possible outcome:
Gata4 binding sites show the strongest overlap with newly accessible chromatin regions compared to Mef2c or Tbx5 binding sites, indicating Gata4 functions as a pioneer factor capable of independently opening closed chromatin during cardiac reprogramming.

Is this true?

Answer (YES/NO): NO